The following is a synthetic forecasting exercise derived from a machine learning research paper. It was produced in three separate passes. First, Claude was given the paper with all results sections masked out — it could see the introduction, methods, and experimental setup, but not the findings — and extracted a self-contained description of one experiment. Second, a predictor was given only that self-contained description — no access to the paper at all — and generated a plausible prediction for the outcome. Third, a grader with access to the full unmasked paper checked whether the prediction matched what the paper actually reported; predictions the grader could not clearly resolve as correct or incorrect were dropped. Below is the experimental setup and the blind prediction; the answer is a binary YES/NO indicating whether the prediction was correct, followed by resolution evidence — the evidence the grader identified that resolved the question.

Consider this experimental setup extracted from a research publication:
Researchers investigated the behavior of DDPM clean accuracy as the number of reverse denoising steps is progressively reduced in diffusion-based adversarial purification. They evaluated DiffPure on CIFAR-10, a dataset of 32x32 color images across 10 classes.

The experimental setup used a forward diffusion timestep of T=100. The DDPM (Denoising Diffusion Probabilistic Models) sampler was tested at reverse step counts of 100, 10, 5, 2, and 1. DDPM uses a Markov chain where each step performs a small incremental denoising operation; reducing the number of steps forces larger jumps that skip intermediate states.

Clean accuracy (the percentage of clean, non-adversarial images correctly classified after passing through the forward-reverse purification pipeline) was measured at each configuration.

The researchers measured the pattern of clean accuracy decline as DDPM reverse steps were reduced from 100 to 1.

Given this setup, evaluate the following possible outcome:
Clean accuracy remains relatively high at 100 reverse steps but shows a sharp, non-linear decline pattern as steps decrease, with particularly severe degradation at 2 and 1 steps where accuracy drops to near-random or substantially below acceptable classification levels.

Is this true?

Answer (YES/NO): YES